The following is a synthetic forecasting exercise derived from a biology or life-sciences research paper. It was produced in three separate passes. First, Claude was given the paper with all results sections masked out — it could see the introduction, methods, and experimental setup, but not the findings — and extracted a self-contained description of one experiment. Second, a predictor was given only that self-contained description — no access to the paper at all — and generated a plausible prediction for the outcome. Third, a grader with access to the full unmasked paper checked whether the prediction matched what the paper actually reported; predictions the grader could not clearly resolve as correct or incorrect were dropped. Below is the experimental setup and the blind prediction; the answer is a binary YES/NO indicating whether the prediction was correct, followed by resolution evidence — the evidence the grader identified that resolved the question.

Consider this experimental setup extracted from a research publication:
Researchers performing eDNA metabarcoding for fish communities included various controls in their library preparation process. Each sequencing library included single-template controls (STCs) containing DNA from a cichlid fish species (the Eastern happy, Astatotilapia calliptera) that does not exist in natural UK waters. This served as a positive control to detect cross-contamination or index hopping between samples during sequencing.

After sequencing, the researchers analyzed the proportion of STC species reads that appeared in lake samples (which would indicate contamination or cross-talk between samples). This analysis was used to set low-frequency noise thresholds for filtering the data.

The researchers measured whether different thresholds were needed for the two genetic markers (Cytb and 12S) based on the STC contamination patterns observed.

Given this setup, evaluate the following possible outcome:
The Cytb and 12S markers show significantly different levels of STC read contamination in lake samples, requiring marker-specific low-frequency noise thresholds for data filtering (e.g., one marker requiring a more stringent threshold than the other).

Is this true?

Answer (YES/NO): YES